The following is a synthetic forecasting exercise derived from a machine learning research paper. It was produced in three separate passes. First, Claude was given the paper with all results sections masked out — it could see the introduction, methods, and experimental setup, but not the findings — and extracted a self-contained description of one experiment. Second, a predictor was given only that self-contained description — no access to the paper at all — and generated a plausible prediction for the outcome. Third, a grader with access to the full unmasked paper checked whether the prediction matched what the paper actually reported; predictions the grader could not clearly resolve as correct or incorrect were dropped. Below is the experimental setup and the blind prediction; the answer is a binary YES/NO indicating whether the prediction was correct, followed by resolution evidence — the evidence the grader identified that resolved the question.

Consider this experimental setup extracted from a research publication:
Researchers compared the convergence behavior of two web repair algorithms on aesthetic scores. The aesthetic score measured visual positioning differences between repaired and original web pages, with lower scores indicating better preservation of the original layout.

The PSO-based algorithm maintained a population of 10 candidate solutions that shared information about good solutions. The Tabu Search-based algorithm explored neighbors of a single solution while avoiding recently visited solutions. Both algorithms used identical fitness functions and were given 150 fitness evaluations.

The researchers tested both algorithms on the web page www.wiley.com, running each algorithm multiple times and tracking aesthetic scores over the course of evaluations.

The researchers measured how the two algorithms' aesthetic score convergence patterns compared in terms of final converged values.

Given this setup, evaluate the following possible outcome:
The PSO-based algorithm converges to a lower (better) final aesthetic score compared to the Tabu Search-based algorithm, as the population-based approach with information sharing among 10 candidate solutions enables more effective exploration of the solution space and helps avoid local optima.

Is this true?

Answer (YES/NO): YES